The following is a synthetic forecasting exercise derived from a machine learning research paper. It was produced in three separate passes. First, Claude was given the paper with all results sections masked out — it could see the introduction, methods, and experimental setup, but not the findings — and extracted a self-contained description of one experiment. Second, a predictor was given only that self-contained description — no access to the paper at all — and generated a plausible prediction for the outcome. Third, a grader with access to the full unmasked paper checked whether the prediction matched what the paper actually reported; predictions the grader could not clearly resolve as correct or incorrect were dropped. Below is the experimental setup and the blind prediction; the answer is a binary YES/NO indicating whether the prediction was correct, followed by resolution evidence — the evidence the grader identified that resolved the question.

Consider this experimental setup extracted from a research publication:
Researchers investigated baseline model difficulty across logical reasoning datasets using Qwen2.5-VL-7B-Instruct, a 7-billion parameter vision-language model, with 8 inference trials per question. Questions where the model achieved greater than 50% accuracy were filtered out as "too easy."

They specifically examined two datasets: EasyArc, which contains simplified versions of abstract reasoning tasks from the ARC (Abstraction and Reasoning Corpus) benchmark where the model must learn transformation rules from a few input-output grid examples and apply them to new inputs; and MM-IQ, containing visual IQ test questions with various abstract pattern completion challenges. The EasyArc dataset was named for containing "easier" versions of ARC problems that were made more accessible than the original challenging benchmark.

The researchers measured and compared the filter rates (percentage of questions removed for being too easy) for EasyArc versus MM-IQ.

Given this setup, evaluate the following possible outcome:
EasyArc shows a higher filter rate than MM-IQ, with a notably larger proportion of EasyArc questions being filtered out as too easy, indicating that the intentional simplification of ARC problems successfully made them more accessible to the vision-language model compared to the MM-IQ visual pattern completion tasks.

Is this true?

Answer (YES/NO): NO